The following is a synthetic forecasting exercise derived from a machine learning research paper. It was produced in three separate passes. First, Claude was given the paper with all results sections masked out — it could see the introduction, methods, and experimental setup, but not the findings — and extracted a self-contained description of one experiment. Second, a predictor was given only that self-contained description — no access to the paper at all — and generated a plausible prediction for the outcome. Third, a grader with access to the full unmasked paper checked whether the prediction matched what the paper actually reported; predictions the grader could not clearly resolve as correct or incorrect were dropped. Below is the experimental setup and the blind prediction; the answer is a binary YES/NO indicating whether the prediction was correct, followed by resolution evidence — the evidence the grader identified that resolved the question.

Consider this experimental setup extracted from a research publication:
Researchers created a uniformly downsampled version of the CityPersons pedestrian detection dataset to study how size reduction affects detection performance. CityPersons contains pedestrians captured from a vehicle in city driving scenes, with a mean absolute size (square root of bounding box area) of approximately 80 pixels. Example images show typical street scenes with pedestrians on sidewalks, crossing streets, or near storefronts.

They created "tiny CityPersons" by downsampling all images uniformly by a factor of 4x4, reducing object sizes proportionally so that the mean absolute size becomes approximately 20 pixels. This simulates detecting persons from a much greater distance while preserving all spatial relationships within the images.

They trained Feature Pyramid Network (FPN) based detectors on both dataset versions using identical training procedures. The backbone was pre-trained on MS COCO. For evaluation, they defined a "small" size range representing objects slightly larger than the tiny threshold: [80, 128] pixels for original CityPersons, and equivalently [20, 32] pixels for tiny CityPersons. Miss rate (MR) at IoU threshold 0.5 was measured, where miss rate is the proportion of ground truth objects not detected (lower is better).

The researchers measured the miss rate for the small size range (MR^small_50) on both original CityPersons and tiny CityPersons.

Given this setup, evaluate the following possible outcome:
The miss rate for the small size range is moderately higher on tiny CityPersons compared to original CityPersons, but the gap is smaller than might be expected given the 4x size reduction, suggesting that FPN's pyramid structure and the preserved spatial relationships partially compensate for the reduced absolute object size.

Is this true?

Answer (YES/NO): NO